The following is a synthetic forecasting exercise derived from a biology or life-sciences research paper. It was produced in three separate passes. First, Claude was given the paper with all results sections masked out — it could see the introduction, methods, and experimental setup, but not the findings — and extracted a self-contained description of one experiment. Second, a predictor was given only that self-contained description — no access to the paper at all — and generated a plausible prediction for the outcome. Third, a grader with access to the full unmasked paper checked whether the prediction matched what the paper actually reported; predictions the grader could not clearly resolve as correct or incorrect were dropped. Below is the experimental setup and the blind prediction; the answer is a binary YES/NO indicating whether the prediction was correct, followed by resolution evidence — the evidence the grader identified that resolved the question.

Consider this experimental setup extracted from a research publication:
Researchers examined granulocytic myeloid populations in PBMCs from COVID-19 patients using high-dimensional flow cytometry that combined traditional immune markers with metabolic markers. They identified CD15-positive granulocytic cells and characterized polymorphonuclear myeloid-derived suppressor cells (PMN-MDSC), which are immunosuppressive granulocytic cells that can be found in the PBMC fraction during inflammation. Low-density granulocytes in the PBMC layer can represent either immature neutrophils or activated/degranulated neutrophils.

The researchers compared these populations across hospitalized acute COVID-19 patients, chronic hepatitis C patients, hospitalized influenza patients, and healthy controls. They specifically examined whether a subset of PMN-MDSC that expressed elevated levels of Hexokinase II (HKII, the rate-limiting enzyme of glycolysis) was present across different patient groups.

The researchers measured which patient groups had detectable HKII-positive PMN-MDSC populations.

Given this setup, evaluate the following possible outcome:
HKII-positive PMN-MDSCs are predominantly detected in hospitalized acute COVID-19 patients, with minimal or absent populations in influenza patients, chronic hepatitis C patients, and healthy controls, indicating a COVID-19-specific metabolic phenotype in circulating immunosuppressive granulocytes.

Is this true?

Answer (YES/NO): YES